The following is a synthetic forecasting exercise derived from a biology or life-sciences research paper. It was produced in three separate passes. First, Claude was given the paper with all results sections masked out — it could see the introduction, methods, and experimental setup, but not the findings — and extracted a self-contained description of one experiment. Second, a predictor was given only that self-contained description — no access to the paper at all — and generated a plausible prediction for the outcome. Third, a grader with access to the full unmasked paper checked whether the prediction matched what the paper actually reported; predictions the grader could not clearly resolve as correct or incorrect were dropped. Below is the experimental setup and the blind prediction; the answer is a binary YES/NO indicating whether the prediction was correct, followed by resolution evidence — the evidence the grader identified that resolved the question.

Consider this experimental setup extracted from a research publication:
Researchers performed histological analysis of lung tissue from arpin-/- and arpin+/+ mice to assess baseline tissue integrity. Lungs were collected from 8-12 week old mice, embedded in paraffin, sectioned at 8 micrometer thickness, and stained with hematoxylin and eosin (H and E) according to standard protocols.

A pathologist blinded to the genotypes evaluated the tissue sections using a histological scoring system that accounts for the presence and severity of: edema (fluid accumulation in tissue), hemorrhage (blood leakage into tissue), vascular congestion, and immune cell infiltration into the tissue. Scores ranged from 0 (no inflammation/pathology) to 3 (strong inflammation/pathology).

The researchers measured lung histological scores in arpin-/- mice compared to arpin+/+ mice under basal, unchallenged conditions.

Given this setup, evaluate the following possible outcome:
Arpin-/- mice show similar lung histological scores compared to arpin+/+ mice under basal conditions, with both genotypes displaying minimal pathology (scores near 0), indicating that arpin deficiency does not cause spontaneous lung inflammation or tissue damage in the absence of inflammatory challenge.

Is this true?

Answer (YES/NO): NO